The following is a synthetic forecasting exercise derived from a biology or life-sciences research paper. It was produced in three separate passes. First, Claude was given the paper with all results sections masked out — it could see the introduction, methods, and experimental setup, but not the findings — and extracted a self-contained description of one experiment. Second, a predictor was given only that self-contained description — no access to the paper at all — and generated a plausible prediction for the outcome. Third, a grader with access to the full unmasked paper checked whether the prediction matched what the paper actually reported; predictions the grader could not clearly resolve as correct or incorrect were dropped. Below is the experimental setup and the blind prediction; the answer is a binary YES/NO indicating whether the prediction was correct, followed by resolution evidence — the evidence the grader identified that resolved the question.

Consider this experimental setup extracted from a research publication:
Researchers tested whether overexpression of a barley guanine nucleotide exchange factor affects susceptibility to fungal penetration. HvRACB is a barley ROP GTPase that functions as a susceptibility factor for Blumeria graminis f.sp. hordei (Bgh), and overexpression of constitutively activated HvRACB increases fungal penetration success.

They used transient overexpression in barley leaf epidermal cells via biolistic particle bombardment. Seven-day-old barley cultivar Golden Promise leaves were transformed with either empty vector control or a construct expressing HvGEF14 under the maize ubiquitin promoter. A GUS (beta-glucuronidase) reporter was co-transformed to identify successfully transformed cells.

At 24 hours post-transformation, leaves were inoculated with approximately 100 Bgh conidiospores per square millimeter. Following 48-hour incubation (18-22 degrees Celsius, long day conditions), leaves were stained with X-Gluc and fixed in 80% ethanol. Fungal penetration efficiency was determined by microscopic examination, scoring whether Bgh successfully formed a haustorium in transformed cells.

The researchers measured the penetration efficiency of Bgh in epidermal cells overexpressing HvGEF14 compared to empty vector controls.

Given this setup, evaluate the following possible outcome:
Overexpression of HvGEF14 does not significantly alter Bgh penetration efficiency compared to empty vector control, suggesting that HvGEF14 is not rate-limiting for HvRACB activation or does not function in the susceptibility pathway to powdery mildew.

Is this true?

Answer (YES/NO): NO